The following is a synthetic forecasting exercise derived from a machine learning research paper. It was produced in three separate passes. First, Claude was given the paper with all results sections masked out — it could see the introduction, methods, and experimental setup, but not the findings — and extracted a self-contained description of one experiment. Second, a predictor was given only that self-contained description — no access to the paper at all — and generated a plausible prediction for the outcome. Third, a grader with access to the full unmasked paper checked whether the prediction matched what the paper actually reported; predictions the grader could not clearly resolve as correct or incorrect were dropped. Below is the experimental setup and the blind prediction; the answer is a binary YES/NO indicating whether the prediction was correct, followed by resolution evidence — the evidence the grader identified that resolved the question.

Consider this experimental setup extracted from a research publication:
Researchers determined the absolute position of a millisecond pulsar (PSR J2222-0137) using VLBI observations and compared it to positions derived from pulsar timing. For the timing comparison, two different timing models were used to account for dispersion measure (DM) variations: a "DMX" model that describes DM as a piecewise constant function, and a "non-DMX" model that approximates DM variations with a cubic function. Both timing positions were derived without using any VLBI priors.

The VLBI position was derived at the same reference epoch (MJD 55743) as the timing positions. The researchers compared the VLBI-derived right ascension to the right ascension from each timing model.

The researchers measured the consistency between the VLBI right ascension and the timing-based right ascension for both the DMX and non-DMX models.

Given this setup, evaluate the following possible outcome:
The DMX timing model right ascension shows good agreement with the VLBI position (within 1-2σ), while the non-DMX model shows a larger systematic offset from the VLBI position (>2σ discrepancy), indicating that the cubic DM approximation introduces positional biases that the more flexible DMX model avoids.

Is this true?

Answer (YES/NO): NO